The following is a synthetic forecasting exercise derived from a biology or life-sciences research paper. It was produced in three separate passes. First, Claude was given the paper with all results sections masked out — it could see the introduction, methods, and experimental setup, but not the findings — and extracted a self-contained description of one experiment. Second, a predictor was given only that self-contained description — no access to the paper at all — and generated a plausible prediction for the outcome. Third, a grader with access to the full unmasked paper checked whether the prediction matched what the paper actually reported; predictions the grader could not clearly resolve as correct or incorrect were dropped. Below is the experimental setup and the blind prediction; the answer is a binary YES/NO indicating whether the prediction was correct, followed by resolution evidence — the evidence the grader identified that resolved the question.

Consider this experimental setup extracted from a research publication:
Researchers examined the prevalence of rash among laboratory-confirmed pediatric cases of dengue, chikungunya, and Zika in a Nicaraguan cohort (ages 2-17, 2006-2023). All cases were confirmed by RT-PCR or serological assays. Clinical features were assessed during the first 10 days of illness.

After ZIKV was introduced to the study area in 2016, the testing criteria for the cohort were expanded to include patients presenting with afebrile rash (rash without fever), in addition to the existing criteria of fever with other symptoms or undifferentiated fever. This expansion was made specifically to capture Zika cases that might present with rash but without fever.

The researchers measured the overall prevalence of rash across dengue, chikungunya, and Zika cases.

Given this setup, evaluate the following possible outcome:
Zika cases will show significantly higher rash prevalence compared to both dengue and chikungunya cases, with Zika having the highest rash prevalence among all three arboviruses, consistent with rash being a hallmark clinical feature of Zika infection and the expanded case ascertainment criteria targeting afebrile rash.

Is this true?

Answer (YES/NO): YES